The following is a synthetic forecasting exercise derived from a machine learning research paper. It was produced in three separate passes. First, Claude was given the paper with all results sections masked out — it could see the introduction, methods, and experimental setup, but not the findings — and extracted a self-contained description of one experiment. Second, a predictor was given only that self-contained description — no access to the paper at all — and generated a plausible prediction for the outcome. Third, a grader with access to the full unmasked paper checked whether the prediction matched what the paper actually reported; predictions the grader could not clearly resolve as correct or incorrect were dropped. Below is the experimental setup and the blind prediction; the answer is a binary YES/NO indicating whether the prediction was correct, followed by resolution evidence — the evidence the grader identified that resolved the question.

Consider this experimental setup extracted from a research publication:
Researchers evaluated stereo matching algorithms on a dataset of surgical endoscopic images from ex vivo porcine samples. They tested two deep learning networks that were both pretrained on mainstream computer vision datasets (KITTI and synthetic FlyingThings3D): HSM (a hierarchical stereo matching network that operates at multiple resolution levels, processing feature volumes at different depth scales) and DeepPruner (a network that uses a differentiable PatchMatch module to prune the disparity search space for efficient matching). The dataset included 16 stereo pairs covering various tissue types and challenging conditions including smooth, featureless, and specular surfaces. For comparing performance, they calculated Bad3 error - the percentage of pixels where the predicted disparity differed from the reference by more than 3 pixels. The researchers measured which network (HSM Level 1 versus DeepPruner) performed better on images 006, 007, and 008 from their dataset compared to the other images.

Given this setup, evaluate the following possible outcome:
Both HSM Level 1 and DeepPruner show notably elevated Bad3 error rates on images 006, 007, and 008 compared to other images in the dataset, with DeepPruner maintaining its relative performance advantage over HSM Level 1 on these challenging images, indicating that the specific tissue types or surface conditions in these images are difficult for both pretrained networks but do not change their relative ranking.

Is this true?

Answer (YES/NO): NO